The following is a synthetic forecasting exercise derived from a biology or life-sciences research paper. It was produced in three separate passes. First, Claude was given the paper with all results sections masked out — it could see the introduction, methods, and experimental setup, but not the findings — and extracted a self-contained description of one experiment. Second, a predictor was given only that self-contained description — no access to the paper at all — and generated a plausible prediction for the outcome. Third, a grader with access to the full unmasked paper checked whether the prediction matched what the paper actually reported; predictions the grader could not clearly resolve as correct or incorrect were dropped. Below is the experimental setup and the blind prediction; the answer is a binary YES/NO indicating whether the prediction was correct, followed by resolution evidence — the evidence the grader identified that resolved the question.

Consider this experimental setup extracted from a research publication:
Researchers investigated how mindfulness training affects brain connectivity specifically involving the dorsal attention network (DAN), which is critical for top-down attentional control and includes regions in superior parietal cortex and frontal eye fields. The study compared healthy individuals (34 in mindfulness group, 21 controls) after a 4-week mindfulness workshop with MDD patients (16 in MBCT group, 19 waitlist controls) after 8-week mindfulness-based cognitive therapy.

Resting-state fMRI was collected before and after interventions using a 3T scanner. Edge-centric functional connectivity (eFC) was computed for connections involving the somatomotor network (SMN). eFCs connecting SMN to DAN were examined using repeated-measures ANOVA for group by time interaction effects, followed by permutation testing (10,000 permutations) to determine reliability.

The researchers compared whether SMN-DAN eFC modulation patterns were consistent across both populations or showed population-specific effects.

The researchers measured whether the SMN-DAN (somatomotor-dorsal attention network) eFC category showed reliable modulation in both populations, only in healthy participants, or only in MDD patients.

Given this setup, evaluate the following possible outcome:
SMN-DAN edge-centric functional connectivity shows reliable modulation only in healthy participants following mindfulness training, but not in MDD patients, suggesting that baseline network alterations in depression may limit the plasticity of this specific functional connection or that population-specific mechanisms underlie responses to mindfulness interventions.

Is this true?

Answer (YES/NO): NO